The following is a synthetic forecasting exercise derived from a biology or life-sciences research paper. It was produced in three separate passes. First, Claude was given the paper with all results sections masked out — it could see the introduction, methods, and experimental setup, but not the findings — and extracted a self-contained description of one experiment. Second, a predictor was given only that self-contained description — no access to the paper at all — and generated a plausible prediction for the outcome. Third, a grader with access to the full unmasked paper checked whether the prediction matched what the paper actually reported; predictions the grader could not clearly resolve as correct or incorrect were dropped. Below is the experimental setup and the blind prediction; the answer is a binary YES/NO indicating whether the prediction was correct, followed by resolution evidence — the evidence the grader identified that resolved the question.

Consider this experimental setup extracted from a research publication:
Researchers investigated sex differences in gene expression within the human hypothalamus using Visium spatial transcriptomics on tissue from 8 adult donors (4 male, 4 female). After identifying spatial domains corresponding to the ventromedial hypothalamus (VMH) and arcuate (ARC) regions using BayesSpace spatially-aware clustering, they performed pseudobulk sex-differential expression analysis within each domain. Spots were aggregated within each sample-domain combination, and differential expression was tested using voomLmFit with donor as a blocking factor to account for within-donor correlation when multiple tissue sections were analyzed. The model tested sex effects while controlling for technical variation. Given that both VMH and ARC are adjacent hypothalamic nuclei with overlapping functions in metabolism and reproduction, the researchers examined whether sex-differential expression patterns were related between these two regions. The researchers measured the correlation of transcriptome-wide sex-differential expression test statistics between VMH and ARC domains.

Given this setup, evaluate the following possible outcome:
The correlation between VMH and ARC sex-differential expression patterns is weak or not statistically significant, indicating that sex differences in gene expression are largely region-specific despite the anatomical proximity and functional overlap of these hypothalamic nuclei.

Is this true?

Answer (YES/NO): NO